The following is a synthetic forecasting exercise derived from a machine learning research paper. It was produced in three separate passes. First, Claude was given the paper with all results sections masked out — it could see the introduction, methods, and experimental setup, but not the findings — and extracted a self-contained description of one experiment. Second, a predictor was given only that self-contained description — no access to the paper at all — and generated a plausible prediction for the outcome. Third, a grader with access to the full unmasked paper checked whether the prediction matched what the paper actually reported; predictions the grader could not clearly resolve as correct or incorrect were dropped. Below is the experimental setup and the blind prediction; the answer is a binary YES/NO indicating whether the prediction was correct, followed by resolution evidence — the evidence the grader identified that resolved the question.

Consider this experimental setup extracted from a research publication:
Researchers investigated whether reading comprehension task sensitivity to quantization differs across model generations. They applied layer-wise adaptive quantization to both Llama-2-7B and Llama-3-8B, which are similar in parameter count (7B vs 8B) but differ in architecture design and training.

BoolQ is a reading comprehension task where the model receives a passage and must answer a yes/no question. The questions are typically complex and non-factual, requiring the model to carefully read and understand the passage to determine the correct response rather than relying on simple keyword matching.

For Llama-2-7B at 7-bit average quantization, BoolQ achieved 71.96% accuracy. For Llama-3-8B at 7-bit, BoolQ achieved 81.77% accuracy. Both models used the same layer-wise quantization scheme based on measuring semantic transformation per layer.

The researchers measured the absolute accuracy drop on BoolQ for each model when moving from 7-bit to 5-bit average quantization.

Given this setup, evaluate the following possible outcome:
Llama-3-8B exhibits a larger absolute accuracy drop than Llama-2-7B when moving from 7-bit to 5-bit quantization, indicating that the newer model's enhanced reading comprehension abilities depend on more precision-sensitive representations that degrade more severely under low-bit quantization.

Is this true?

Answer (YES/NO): NO